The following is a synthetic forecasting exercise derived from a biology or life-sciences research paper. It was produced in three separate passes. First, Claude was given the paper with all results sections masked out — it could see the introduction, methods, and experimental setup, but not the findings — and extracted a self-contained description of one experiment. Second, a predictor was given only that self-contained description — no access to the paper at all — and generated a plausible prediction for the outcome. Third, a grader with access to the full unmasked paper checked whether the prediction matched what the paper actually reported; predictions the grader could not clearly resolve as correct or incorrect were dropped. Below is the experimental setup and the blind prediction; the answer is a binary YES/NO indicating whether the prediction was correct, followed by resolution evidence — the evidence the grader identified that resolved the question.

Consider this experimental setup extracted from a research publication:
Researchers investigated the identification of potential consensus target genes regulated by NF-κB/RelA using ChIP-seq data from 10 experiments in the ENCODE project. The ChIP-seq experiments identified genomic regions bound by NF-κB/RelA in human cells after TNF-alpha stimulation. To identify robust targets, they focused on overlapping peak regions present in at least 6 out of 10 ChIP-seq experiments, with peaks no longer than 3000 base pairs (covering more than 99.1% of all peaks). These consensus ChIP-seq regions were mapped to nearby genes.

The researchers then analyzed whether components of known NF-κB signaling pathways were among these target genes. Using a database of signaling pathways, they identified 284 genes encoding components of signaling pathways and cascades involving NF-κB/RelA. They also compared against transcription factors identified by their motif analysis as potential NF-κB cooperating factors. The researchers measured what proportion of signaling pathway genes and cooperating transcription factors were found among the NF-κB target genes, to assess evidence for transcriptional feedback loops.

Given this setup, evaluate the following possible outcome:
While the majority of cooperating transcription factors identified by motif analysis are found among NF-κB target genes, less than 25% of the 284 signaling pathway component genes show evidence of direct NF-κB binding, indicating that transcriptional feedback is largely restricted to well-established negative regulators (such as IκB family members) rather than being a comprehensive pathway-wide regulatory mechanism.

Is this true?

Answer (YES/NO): NO